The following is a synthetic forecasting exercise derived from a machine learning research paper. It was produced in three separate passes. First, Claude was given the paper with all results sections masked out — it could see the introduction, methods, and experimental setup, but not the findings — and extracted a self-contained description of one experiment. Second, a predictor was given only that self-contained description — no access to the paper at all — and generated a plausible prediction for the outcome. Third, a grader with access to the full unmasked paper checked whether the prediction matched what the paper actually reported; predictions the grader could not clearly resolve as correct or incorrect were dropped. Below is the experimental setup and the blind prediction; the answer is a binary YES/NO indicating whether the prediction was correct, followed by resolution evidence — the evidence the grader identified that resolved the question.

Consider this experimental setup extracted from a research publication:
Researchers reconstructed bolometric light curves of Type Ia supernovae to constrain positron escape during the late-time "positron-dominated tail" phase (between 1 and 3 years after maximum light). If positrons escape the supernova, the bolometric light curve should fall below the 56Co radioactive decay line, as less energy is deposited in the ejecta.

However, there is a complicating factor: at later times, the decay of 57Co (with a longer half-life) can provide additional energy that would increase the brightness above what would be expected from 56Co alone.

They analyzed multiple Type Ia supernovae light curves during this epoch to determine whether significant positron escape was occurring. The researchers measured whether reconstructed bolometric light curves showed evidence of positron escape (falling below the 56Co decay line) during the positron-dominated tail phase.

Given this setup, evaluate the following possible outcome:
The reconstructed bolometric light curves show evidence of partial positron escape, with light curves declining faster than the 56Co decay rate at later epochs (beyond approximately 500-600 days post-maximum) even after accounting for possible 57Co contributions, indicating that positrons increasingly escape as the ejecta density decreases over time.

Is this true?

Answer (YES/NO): NO